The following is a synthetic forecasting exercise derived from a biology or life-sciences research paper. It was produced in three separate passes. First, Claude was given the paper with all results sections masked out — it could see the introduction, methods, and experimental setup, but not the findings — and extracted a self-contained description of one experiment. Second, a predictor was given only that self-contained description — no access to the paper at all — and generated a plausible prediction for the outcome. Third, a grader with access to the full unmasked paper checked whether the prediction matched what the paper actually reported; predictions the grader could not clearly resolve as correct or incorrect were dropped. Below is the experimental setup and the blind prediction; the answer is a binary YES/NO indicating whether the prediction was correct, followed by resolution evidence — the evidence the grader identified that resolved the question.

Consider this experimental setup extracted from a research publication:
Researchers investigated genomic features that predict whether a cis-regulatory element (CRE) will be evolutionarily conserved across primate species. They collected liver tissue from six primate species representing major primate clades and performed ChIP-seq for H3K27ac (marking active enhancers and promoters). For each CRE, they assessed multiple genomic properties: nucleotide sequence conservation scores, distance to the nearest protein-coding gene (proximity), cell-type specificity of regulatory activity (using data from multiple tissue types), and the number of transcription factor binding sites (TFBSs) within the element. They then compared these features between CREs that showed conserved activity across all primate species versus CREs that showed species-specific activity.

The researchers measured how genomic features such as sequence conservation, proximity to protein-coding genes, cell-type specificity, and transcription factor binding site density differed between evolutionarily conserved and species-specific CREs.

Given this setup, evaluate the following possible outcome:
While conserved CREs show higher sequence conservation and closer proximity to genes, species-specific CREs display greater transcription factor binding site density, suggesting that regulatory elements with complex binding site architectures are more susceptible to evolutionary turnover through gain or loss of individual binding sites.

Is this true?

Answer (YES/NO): NO